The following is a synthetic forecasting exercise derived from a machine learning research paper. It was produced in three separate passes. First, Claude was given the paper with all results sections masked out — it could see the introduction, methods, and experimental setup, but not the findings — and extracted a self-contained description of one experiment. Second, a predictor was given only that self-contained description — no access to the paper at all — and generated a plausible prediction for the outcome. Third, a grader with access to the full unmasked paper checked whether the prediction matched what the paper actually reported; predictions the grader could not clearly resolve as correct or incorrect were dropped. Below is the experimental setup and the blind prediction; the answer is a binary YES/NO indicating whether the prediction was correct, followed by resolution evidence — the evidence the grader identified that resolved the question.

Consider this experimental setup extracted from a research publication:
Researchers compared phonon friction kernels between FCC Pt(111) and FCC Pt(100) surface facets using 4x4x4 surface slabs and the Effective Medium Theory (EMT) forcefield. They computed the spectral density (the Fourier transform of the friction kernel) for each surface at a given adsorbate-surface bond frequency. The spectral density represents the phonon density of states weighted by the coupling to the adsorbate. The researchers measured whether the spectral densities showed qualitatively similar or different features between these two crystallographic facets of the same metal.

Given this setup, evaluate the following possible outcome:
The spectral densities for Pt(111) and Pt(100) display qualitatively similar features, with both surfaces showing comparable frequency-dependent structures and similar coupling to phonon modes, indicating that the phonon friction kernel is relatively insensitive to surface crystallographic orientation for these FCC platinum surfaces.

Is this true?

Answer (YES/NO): YES